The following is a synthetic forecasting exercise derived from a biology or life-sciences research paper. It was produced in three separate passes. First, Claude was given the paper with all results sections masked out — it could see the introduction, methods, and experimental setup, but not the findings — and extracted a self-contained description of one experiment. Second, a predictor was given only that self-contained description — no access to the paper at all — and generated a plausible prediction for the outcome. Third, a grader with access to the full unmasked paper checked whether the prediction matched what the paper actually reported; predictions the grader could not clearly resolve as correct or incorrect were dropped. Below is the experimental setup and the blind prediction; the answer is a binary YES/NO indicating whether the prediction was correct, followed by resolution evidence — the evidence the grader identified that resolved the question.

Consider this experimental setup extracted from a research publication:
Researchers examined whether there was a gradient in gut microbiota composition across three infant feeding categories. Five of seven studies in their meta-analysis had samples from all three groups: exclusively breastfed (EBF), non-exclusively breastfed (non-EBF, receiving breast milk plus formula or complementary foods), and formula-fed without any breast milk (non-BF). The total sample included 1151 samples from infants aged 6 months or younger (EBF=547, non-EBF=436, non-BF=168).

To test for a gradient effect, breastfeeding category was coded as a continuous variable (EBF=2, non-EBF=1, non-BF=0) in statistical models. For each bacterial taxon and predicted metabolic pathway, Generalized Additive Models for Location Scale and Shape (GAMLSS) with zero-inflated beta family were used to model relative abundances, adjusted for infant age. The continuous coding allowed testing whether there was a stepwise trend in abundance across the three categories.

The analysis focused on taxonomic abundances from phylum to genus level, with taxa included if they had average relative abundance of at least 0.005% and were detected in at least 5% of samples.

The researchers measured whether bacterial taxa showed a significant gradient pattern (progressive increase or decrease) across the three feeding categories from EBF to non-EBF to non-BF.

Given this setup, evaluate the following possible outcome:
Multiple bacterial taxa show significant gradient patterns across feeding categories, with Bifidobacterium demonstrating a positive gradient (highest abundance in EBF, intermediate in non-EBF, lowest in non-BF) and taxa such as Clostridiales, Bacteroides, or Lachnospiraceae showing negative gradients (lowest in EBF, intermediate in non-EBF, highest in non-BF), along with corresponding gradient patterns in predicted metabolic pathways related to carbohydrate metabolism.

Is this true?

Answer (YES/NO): NO